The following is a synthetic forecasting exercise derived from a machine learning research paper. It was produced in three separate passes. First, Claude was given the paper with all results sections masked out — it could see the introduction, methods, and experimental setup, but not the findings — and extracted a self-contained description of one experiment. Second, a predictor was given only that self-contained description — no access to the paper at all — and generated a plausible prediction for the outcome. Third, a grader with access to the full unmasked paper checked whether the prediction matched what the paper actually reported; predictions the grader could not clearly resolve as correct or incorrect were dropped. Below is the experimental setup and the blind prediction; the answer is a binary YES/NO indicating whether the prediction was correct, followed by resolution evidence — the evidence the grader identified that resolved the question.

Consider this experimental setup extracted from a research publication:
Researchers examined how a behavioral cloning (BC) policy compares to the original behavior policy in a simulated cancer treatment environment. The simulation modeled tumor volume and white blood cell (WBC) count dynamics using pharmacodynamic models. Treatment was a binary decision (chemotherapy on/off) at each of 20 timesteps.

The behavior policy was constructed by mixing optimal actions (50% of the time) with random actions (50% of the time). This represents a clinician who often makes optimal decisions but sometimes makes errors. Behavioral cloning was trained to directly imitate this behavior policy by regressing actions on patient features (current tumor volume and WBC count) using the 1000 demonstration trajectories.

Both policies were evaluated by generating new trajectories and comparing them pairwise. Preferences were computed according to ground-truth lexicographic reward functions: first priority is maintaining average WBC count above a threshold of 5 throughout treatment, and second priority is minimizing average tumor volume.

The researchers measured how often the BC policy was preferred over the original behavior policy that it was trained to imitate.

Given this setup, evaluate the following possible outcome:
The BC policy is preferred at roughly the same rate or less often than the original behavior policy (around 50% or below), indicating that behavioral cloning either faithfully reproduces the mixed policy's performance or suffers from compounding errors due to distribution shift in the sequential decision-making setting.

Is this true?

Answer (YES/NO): NO